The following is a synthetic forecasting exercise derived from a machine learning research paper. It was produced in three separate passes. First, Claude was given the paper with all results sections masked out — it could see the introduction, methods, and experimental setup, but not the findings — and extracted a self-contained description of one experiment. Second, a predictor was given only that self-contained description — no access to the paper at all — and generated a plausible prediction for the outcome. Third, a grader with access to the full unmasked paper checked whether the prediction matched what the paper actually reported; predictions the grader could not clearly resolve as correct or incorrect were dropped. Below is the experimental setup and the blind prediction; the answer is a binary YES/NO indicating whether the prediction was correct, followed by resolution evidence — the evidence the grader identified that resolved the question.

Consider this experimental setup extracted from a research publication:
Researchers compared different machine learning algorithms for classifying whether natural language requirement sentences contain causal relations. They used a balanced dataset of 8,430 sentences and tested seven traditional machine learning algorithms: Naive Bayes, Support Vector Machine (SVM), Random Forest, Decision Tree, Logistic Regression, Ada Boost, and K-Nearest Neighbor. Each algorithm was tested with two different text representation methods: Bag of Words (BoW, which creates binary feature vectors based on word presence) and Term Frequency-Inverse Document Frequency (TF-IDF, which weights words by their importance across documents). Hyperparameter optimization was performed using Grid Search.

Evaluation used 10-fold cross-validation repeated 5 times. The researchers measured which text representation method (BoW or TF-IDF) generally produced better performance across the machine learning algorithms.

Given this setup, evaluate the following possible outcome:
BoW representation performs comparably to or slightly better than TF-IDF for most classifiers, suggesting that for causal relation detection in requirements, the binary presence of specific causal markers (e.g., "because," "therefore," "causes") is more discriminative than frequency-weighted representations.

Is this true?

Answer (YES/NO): YES